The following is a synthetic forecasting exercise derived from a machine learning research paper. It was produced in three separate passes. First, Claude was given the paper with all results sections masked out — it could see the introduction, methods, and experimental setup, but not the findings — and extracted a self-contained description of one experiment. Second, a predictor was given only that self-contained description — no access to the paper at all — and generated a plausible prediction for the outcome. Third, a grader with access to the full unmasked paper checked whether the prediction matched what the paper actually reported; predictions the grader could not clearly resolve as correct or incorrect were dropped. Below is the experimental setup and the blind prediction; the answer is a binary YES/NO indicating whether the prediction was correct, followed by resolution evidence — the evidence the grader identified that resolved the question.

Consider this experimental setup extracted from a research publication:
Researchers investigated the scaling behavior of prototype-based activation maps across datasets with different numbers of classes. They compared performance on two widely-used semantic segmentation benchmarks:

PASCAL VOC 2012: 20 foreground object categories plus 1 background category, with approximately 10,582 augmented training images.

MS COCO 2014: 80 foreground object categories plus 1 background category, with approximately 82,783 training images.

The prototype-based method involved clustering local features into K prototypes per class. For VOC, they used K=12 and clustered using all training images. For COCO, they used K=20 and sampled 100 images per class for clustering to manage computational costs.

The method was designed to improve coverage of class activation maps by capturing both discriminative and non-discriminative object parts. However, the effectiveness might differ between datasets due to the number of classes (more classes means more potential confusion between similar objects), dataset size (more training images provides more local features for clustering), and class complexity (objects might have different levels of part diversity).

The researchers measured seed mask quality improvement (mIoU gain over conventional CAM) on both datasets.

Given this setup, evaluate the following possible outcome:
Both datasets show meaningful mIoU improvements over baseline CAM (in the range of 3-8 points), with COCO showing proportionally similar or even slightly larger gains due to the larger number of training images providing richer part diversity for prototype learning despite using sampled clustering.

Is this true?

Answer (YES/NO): NO